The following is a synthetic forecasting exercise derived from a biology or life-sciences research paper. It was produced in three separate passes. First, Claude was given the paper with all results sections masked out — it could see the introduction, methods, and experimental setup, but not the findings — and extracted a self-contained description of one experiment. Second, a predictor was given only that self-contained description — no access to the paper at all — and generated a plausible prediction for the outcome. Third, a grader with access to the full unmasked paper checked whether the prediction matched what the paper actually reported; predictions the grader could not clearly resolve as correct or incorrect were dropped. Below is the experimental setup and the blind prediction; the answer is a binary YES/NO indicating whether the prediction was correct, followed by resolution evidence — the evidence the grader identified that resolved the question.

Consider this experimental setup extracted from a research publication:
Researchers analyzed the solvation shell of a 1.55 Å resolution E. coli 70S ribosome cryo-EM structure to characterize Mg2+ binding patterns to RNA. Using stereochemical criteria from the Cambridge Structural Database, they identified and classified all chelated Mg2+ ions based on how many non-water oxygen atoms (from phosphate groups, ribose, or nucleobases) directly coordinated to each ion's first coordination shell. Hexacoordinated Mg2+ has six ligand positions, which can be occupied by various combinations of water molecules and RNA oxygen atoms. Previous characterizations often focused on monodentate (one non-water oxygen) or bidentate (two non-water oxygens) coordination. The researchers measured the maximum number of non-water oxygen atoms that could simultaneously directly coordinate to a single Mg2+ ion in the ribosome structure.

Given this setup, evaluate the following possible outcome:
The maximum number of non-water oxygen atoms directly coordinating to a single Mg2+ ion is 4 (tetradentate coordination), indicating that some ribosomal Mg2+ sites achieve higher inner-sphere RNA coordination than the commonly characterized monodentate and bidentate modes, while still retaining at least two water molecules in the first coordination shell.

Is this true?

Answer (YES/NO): YES